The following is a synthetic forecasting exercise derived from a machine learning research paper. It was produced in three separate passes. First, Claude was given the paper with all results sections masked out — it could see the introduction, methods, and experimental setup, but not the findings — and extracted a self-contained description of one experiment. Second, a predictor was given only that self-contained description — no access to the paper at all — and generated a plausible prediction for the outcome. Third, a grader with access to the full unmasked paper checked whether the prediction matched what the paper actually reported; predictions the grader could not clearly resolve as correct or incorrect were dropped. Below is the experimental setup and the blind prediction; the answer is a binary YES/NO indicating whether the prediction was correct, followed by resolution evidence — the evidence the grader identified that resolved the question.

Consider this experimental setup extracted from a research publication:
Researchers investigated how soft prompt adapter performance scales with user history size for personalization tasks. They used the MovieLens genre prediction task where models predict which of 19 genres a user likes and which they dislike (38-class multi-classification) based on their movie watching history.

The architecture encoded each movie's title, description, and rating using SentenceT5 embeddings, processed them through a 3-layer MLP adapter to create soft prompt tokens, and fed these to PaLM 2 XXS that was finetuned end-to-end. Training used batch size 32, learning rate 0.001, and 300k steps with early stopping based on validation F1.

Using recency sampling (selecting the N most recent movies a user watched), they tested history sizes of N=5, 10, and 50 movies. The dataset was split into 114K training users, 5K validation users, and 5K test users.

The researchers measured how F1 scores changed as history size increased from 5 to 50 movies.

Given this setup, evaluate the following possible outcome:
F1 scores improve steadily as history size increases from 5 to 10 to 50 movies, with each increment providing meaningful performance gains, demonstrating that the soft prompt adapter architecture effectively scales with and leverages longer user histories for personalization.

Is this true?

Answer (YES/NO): YES